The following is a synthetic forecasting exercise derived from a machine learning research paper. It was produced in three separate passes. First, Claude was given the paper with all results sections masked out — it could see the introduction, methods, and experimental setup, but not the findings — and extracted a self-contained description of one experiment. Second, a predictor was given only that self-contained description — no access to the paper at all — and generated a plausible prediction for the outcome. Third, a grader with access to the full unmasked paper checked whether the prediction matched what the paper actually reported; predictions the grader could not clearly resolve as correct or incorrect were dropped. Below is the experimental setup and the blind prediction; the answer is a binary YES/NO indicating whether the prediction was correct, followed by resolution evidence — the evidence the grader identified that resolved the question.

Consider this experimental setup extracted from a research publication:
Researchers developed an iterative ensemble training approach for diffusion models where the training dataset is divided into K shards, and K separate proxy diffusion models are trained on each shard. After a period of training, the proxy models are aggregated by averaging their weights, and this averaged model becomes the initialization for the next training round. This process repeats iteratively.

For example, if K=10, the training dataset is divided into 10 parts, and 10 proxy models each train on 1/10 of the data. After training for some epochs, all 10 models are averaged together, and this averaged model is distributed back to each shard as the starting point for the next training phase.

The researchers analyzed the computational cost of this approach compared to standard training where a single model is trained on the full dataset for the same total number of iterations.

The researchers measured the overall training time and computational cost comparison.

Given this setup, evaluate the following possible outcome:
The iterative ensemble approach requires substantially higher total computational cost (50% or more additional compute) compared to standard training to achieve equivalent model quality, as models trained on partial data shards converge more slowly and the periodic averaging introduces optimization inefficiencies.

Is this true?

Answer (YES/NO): NO